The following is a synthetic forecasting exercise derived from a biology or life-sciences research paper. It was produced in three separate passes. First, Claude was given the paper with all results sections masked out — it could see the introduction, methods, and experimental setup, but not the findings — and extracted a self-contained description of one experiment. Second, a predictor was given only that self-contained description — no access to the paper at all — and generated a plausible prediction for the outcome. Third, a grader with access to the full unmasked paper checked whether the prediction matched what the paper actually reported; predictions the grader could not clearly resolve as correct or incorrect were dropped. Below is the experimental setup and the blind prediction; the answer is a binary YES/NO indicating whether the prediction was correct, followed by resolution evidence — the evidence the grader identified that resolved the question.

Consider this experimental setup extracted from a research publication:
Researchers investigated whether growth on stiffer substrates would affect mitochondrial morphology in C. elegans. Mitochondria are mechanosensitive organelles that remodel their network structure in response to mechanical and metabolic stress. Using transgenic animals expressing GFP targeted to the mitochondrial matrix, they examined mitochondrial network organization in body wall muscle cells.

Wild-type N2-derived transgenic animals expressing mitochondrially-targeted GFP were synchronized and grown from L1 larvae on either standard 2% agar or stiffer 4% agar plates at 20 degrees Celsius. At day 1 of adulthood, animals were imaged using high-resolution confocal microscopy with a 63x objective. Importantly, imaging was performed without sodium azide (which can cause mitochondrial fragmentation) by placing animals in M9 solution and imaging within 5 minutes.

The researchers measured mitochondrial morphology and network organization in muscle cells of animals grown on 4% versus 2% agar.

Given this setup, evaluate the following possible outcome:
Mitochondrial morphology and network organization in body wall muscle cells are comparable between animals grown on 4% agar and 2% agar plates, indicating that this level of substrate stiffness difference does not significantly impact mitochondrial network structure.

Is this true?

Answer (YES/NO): NO